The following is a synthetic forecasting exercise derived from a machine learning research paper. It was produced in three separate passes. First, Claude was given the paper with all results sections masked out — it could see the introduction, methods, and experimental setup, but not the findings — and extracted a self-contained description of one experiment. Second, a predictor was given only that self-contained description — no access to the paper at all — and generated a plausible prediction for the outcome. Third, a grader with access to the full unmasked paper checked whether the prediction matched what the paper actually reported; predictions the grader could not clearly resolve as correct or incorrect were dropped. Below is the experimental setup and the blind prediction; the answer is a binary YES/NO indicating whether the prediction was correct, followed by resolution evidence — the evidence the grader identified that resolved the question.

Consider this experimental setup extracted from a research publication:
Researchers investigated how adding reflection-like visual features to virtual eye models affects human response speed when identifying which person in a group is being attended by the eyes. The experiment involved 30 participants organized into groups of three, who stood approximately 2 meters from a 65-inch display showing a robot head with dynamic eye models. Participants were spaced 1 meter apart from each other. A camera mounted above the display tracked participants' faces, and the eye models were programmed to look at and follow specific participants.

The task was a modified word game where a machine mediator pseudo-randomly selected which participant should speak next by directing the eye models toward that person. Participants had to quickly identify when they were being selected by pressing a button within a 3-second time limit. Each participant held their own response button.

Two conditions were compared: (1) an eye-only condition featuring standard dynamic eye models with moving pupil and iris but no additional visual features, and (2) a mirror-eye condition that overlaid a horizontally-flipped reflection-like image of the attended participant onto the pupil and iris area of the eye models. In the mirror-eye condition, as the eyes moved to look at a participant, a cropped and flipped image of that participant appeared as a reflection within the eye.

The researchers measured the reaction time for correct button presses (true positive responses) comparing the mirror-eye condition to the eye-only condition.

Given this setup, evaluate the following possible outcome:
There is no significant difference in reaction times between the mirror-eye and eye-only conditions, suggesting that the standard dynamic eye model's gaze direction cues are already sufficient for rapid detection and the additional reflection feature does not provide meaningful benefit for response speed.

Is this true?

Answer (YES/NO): YES